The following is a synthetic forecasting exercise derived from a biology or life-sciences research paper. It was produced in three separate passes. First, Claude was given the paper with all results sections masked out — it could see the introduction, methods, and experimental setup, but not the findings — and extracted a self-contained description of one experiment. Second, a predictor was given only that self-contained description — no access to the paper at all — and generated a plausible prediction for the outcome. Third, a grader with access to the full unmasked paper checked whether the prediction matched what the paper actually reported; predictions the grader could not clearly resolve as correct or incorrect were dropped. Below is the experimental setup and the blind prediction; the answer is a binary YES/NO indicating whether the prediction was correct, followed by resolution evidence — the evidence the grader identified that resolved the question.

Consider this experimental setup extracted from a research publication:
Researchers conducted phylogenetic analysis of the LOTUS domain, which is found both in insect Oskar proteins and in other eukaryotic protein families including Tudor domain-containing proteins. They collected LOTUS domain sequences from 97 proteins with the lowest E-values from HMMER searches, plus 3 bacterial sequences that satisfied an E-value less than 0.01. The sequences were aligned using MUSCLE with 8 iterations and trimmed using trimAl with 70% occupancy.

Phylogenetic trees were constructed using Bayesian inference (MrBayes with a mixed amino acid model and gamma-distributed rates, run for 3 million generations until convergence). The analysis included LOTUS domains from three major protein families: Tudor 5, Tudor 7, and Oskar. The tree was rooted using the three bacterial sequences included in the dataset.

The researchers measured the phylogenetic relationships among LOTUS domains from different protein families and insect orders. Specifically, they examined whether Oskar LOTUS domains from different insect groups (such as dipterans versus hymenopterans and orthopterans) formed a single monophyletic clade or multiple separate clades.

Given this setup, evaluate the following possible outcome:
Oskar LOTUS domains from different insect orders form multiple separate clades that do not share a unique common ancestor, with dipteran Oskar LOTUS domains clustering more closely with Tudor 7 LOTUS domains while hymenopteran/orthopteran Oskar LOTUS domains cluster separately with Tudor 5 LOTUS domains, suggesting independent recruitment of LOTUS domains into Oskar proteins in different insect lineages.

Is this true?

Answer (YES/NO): NO